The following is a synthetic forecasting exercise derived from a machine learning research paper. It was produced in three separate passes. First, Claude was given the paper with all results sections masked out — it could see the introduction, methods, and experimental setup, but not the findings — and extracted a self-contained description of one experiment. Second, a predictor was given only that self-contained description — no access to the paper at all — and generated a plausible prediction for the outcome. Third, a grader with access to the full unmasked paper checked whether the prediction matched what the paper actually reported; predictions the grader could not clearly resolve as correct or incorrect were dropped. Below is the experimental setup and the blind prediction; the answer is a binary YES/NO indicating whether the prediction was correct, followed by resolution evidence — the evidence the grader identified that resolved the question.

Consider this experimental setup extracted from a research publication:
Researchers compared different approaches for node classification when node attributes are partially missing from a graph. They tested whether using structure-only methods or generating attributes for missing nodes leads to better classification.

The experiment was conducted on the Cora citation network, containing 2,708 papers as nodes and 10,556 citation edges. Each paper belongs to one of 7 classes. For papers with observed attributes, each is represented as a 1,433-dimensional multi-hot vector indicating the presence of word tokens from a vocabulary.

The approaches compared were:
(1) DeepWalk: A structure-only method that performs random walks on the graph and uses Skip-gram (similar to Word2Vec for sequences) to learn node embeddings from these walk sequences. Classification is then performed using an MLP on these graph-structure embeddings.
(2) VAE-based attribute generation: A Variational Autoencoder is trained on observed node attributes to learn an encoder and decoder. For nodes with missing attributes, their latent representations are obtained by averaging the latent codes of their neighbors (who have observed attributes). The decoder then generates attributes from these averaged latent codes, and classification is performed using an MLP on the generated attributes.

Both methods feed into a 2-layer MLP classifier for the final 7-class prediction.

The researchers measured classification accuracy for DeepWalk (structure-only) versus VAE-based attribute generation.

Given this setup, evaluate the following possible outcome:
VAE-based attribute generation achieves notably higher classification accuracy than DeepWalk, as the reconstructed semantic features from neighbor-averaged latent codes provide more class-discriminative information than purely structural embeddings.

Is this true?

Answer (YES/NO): NO